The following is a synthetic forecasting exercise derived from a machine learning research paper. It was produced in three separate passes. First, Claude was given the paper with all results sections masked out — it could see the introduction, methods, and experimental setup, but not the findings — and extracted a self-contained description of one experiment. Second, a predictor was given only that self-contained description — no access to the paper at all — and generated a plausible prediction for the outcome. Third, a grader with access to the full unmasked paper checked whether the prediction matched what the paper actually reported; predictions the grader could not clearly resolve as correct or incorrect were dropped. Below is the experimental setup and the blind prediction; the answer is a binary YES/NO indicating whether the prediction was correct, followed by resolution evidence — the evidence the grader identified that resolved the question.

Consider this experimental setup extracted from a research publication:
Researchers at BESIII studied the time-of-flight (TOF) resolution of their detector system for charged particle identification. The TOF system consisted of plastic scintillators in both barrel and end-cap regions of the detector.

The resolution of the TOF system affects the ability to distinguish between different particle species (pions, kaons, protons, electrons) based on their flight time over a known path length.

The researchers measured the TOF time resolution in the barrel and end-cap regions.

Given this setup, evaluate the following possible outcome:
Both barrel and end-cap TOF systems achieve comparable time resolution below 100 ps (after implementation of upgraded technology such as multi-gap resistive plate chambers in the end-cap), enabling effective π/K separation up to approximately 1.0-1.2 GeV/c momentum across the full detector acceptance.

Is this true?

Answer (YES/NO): NO